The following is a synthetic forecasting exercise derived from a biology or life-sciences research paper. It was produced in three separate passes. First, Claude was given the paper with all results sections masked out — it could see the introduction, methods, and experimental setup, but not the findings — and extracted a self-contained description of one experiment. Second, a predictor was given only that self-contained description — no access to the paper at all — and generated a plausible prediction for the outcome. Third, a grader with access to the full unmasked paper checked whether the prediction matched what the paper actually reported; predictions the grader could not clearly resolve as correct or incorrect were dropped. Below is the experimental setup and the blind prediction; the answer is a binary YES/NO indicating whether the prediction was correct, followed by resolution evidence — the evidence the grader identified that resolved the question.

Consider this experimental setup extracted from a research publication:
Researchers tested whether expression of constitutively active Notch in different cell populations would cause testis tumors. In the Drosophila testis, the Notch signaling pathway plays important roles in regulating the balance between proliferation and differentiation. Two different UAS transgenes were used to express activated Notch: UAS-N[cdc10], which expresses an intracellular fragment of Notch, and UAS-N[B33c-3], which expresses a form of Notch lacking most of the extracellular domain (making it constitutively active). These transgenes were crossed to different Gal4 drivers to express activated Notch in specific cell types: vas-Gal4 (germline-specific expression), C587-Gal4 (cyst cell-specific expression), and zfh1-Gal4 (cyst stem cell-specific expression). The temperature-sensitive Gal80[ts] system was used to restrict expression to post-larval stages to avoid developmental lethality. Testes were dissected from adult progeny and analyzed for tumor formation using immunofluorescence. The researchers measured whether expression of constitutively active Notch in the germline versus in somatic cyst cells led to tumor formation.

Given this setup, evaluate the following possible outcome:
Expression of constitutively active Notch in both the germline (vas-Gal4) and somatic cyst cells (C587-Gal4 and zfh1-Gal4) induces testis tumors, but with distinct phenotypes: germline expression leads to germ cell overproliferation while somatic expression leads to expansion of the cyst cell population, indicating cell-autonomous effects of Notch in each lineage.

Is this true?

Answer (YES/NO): NO